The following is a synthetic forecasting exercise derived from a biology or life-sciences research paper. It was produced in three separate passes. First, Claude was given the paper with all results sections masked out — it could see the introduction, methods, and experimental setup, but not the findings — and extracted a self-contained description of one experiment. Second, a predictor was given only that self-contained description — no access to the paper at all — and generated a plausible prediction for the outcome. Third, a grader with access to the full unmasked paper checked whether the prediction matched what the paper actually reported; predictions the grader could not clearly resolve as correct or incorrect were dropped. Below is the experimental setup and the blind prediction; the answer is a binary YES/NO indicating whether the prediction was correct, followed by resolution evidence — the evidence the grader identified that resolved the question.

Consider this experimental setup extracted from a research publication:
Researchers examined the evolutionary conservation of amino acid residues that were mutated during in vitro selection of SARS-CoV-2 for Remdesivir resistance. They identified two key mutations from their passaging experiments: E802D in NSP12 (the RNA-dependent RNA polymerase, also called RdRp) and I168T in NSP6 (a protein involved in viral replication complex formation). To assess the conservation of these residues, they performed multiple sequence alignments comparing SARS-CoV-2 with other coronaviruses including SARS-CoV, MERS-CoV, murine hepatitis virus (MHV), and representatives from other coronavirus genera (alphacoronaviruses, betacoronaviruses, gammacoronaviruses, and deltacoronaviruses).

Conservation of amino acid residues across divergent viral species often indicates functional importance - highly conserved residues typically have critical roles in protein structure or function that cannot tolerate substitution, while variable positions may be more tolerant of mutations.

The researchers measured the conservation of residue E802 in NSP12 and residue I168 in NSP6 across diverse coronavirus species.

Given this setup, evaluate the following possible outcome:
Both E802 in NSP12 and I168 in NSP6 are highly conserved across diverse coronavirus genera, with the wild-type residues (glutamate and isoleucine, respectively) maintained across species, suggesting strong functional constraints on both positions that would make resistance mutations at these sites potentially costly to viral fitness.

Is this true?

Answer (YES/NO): NO